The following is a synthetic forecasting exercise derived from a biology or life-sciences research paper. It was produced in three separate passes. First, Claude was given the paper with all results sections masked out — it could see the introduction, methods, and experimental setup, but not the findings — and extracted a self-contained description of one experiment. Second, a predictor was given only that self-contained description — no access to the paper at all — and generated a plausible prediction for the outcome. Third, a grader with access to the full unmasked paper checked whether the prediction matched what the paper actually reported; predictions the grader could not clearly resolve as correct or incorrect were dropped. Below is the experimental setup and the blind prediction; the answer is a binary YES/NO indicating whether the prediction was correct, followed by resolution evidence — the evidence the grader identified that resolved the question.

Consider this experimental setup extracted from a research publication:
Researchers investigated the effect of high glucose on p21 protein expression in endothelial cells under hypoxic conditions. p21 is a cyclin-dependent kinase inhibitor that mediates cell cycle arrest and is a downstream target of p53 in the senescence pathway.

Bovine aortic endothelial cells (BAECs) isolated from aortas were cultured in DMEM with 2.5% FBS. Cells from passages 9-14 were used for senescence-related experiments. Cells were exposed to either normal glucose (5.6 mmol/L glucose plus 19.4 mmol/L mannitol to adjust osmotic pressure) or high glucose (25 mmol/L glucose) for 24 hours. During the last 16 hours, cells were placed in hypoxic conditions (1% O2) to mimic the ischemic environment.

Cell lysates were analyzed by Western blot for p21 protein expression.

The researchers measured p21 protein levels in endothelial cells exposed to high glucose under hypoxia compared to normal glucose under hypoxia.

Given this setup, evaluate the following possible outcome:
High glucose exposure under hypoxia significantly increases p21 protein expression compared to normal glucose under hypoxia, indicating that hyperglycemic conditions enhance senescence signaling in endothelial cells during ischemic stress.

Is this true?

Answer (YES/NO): YES